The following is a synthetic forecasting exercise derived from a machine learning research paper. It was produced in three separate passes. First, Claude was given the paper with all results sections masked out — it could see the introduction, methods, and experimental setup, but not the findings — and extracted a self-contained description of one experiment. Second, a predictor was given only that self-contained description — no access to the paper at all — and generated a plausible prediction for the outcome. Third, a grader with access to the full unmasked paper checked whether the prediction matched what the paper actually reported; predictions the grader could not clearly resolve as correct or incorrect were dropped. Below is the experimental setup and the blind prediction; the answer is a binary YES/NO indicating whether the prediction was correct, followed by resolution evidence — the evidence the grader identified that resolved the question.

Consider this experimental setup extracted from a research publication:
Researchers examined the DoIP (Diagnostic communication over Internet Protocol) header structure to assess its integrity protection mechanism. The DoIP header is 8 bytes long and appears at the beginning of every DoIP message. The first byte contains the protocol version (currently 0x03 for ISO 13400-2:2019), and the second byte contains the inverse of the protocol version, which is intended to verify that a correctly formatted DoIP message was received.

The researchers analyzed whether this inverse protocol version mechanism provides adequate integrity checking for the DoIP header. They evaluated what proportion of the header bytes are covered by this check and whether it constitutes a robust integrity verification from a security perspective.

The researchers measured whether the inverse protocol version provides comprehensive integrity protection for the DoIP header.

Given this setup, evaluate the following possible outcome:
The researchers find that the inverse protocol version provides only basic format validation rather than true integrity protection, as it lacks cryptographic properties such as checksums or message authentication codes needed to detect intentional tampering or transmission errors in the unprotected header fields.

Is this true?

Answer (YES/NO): YES